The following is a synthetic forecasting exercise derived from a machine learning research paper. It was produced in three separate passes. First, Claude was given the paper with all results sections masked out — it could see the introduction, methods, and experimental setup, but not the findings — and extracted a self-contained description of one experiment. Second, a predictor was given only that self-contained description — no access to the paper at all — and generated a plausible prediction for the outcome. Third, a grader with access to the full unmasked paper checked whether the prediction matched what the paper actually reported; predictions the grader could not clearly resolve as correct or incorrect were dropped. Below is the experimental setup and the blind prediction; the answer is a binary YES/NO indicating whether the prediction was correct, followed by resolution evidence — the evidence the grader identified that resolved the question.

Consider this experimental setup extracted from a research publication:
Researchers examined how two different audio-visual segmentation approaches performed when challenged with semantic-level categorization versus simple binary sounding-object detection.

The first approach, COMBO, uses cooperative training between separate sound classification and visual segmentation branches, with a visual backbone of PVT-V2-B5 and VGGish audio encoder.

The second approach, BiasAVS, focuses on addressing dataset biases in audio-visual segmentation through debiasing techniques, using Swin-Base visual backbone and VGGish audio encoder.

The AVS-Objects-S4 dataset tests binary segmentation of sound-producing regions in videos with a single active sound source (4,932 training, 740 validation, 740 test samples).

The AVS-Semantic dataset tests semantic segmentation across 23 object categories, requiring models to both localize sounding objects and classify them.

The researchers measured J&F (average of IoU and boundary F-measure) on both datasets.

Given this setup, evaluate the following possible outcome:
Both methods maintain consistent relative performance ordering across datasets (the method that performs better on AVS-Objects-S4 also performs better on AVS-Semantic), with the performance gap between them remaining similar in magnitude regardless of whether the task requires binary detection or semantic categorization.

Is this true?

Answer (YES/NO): NO